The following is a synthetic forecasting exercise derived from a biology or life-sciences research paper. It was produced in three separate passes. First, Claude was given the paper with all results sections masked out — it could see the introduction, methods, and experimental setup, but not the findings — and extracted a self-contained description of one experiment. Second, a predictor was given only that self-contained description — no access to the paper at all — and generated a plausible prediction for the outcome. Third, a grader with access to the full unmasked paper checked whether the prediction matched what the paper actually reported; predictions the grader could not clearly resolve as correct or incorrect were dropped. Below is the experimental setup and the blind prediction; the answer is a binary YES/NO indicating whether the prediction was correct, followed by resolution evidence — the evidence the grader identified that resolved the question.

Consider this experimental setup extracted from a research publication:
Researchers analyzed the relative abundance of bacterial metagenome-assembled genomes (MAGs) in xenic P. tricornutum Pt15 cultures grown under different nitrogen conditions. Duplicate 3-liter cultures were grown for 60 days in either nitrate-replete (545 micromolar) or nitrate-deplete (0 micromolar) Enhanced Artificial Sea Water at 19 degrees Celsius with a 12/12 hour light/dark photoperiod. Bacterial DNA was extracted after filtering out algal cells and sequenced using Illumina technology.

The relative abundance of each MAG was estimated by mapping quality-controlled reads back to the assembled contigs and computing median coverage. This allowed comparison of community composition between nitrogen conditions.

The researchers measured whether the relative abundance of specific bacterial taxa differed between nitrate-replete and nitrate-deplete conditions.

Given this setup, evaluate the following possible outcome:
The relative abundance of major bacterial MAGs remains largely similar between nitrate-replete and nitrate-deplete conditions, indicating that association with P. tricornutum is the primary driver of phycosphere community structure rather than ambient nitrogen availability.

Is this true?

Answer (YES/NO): NO